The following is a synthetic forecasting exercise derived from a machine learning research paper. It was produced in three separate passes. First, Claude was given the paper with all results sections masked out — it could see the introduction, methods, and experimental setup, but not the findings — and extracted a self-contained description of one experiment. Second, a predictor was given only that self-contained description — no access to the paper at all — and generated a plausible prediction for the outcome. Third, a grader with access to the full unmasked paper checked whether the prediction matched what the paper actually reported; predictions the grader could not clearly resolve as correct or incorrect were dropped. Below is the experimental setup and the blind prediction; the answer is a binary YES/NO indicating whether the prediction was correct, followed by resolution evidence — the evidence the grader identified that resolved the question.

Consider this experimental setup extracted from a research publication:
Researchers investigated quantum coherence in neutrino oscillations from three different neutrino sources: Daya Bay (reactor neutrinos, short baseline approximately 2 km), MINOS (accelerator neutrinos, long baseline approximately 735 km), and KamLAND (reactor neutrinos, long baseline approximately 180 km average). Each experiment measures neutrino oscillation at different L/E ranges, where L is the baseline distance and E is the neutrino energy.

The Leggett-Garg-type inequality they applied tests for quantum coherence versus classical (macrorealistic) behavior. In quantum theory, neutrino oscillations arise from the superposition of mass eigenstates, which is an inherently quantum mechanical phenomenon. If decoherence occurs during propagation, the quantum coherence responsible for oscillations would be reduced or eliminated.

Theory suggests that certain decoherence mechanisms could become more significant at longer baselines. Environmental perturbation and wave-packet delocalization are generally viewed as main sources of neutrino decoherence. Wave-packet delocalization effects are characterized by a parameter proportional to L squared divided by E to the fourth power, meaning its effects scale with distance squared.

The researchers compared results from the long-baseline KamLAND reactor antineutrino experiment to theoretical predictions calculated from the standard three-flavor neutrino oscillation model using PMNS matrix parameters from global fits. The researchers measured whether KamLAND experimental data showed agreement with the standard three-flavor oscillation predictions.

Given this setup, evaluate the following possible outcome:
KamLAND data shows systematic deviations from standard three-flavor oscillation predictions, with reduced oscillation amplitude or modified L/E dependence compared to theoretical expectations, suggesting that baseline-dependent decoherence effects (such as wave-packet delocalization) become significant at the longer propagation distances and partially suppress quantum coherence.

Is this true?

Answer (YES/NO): YES